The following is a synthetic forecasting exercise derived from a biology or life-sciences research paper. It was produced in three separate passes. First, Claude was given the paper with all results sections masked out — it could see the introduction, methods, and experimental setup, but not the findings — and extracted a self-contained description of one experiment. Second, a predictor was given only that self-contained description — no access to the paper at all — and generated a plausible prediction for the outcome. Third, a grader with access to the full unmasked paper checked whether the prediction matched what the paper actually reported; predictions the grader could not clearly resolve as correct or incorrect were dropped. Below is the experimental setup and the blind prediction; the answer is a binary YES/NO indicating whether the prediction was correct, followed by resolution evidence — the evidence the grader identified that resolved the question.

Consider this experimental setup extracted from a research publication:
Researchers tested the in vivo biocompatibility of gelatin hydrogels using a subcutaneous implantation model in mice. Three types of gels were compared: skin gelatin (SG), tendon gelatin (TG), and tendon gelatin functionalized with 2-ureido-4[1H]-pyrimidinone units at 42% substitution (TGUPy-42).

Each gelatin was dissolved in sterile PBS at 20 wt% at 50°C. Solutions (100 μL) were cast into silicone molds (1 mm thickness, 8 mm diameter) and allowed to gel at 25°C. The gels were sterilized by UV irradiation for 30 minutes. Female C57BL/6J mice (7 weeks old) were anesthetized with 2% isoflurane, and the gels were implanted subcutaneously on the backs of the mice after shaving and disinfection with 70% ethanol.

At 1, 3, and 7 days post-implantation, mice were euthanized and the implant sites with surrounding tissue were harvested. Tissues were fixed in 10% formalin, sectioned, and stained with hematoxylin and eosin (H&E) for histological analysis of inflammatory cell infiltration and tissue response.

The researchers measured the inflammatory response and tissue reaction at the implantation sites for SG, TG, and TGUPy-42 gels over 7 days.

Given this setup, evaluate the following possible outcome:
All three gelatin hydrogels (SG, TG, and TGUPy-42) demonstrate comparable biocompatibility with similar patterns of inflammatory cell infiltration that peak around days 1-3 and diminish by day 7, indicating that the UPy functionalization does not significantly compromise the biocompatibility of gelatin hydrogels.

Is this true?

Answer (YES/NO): NO